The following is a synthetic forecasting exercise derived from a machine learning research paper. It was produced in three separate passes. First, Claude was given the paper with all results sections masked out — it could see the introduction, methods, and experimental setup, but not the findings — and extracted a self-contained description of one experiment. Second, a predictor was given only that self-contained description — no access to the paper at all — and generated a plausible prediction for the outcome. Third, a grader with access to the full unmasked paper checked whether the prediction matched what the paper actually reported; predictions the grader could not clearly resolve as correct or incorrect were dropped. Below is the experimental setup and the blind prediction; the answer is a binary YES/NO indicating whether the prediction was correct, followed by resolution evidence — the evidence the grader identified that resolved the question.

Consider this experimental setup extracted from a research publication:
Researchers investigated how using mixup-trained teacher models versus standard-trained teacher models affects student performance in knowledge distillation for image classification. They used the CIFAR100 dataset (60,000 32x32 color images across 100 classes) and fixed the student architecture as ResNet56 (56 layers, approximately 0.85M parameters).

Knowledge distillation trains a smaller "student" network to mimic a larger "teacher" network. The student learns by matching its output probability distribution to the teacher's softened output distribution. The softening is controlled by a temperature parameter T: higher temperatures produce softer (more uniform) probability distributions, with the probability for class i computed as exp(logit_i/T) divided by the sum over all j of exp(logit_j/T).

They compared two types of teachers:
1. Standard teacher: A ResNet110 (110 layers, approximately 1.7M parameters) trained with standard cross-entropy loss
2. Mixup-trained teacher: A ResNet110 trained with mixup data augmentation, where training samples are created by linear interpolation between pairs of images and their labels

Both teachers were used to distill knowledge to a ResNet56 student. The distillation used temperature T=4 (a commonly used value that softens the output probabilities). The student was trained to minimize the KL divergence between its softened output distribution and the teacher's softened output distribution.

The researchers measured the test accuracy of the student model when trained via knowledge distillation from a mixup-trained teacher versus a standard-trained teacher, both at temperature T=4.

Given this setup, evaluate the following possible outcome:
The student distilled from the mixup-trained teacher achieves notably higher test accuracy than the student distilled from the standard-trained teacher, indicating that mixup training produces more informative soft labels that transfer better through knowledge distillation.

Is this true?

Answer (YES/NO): NO